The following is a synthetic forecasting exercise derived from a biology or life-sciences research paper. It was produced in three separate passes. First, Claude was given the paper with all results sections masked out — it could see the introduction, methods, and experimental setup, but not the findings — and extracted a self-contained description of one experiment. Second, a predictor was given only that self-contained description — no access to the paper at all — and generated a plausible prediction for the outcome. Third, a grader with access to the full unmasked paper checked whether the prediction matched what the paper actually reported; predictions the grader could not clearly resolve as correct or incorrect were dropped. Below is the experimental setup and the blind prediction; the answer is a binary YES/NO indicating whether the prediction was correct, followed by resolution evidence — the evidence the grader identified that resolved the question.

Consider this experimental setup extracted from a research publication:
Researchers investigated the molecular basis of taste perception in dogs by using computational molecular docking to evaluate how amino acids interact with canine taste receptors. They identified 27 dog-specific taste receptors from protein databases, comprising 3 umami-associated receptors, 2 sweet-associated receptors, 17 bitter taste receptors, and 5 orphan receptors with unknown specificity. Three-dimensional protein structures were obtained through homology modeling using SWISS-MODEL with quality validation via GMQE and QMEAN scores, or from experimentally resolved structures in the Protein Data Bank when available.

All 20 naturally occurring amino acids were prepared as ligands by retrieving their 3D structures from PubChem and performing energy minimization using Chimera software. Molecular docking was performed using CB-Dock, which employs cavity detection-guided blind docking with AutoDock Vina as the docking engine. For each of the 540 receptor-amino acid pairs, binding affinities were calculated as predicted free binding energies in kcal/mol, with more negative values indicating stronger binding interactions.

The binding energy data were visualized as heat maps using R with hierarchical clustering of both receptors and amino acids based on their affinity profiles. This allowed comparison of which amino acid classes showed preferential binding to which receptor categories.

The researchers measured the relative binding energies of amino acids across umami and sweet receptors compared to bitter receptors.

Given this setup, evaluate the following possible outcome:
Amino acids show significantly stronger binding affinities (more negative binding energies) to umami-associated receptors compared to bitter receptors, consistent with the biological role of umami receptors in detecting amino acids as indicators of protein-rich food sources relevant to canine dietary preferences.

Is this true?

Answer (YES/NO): YES